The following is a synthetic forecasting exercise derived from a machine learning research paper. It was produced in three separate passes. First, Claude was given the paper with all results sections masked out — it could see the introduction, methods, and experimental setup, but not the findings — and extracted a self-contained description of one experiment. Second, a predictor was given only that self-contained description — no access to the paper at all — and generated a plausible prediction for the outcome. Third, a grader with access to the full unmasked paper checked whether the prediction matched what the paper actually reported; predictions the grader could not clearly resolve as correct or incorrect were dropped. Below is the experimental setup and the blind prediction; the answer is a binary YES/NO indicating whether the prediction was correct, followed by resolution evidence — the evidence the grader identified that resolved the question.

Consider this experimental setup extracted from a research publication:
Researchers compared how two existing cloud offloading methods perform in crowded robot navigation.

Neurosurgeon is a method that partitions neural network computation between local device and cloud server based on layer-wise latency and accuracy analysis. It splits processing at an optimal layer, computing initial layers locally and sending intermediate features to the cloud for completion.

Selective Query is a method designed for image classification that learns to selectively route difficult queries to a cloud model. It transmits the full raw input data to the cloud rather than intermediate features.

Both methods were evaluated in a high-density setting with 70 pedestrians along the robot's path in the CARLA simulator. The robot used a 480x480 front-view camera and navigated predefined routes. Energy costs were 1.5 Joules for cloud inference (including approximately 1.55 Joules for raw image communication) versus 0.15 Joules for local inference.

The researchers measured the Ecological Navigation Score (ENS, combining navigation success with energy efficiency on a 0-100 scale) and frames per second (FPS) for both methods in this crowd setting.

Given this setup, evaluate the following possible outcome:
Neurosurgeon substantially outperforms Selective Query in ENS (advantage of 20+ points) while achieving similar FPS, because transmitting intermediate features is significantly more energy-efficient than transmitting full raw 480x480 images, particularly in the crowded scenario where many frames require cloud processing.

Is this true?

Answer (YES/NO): NO